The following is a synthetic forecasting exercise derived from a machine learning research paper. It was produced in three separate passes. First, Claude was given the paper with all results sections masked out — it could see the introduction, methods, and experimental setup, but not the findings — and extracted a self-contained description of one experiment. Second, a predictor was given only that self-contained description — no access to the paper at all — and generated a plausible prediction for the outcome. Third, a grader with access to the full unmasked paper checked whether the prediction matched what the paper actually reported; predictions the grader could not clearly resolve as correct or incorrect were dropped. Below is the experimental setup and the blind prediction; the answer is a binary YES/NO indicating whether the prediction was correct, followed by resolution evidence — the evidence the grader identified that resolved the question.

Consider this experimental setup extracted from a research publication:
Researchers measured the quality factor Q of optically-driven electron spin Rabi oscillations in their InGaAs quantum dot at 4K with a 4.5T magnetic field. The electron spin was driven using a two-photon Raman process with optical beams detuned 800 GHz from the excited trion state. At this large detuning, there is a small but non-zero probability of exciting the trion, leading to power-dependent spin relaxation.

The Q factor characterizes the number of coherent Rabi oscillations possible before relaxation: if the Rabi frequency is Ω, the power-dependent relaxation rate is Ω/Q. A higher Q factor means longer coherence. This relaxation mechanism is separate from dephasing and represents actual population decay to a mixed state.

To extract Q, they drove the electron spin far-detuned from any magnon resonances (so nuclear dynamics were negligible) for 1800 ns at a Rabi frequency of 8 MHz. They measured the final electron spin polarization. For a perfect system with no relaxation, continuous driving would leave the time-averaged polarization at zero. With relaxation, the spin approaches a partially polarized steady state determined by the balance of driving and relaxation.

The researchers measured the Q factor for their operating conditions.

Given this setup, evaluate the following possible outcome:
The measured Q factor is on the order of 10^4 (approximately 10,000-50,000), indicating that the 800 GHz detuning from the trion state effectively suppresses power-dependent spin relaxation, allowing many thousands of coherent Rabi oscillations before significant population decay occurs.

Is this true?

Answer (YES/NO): NO